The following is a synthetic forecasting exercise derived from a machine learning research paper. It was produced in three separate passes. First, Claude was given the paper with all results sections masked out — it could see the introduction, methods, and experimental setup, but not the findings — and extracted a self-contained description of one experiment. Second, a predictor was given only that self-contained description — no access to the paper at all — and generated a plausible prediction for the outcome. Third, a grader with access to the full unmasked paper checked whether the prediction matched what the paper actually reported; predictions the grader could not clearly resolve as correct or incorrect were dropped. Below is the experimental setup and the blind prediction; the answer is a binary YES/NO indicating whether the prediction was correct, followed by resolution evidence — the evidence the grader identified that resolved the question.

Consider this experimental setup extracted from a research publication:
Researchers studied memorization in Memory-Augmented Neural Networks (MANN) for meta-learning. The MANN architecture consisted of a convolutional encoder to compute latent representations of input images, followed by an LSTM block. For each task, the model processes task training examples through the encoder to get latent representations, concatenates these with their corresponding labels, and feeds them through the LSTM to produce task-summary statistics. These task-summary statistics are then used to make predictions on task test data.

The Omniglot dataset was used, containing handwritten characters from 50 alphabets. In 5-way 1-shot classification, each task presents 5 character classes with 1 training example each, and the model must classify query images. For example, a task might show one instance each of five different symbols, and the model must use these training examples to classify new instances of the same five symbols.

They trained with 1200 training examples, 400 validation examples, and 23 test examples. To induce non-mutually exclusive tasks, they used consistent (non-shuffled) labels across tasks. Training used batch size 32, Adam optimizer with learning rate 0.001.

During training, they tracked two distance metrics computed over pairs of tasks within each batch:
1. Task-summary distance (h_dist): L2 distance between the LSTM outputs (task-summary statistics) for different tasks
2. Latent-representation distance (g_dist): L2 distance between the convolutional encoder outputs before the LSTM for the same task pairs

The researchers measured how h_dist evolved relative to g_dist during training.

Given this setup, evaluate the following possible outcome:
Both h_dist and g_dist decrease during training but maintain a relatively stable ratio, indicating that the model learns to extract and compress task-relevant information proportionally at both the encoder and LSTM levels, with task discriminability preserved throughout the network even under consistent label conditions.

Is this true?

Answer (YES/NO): NO